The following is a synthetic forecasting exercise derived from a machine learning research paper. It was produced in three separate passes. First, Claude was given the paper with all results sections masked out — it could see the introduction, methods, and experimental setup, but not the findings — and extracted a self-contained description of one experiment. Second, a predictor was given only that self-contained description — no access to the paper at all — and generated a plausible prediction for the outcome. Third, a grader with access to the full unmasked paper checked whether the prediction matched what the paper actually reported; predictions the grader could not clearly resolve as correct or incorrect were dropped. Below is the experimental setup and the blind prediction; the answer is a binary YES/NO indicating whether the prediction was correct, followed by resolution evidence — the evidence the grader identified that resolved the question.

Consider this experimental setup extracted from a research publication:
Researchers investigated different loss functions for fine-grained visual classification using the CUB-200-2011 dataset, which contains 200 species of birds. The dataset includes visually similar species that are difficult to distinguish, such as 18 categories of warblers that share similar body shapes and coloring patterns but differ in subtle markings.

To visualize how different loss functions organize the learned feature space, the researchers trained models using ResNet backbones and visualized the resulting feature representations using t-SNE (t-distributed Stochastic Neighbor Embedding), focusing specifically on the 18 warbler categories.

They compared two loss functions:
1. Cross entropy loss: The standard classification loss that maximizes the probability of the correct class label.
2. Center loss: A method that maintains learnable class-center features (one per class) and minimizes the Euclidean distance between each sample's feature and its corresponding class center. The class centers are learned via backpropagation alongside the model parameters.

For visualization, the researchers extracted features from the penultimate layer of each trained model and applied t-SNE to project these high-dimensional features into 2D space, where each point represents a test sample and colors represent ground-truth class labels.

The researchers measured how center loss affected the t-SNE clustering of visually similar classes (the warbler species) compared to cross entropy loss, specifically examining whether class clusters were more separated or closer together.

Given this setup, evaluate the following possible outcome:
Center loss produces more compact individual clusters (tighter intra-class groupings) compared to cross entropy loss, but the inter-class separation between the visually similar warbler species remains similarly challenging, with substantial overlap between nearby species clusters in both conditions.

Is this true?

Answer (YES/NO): NO